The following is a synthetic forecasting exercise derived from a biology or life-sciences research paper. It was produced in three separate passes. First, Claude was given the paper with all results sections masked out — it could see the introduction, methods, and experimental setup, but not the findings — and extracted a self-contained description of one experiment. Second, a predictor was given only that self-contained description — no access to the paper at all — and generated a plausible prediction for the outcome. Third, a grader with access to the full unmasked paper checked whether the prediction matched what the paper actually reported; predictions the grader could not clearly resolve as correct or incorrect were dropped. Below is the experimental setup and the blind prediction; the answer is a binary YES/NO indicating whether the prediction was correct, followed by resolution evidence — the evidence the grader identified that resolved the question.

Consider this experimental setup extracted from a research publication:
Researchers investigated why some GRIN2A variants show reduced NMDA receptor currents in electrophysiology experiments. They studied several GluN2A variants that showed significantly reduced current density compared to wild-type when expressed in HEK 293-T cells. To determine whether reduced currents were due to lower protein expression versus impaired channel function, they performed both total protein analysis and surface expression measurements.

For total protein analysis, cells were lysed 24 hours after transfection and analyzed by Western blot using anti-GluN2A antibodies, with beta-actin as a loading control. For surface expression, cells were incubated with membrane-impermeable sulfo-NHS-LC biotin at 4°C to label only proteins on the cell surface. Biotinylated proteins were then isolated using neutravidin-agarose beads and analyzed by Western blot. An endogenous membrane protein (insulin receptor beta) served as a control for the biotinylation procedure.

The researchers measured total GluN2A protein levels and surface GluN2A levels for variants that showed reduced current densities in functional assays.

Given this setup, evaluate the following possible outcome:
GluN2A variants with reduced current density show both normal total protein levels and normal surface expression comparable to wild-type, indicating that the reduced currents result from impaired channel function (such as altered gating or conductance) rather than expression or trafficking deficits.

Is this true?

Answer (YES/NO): YES